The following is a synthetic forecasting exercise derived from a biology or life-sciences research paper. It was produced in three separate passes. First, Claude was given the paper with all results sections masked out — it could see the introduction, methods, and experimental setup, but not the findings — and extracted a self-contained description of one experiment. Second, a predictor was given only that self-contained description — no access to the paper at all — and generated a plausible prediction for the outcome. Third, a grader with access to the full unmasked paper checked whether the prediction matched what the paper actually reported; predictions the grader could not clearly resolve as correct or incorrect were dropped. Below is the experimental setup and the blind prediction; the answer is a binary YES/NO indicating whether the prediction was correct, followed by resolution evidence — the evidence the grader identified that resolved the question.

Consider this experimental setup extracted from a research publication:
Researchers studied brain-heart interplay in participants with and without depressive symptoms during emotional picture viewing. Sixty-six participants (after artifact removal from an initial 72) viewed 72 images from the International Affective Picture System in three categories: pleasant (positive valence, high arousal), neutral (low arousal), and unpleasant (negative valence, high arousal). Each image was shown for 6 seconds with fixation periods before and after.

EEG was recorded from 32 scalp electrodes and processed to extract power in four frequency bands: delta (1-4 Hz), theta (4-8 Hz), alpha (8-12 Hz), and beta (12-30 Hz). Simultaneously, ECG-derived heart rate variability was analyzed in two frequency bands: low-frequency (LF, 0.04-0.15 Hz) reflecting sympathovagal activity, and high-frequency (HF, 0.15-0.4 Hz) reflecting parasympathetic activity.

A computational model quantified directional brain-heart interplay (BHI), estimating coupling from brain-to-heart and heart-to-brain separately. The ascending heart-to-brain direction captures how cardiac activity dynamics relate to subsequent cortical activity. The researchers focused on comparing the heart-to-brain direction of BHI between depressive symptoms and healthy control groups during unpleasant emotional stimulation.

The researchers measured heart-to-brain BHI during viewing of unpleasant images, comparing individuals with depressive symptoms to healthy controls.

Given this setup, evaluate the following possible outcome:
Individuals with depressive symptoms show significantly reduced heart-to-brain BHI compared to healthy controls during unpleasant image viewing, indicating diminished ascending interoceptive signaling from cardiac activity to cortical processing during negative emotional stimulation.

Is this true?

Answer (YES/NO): YES